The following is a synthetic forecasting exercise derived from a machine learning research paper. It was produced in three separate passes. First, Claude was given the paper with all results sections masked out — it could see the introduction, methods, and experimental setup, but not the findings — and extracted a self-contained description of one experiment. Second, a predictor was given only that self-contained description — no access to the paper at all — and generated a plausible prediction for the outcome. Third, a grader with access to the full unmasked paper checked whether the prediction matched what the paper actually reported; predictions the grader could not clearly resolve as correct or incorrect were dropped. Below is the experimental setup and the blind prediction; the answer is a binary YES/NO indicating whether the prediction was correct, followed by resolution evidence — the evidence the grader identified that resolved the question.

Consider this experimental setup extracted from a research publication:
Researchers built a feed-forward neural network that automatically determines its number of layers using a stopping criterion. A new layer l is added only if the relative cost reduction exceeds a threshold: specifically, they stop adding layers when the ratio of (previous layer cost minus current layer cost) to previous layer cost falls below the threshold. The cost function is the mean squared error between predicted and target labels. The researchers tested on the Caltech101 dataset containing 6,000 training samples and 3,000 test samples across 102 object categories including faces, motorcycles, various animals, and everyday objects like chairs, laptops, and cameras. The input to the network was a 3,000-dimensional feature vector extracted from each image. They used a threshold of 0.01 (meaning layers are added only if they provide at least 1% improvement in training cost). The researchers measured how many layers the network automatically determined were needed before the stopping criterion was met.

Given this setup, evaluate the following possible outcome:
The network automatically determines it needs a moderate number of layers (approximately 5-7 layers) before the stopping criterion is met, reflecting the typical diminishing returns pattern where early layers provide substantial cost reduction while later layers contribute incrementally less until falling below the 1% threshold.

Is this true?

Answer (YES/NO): NO